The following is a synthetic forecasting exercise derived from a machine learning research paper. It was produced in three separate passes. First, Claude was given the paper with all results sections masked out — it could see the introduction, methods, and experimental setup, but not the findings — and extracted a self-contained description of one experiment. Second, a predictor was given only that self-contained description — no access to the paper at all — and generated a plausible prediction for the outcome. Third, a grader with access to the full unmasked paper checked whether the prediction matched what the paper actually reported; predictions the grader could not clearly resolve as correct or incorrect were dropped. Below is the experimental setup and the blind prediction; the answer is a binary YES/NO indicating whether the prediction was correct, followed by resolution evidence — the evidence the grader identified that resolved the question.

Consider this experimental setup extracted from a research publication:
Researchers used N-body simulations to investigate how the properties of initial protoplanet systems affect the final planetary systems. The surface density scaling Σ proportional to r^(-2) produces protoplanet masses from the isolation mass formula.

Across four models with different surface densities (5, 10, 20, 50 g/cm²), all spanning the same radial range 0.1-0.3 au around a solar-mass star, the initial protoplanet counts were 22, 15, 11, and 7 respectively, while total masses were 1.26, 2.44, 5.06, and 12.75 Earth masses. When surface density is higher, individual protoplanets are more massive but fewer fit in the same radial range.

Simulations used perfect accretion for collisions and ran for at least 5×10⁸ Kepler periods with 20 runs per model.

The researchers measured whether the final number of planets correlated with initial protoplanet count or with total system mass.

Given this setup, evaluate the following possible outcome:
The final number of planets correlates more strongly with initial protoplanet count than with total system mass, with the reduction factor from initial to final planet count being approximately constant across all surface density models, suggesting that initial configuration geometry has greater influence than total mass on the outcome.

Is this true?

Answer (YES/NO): NO